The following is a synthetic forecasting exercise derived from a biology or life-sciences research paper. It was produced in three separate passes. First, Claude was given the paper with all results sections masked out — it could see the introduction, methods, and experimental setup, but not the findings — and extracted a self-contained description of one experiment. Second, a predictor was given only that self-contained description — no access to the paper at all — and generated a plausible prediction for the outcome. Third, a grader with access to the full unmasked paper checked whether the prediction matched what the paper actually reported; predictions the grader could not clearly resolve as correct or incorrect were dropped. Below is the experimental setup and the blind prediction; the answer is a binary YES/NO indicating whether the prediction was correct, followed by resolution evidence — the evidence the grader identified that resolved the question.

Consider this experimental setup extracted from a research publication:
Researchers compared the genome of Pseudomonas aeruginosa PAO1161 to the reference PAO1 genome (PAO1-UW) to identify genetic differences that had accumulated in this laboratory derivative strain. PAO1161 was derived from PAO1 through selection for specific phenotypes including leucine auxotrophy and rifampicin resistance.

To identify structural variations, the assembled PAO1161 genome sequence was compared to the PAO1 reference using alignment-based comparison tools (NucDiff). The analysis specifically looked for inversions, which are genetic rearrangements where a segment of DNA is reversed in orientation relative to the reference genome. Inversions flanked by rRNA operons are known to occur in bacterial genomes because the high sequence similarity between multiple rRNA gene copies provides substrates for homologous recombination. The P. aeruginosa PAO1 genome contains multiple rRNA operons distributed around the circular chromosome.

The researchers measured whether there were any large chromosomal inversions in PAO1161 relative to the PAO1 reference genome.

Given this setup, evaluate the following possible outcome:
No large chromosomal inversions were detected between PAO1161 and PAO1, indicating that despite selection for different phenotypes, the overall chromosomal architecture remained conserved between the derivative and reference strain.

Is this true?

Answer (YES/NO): NO